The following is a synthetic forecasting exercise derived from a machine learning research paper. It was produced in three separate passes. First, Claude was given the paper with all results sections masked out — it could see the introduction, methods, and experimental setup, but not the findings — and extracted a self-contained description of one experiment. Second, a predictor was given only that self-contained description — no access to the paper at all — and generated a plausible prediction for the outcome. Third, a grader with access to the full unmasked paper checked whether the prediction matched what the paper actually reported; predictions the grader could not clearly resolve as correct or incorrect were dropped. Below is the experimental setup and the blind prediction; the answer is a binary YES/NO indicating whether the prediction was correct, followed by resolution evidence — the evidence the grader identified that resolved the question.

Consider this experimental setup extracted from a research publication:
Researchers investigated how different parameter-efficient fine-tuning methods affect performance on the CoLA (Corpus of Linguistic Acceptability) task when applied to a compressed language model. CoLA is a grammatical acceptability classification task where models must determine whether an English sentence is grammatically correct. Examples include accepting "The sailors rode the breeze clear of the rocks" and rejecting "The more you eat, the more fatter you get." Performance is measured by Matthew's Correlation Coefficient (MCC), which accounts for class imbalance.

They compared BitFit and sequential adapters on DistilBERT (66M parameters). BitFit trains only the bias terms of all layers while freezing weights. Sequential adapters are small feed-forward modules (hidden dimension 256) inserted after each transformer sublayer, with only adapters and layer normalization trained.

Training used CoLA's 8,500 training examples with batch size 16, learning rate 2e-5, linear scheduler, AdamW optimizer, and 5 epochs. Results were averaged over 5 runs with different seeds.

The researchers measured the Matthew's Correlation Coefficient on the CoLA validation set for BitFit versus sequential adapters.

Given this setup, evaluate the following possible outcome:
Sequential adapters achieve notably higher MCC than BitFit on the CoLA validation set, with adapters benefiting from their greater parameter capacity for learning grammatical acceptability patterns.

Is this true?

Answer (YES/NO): YES